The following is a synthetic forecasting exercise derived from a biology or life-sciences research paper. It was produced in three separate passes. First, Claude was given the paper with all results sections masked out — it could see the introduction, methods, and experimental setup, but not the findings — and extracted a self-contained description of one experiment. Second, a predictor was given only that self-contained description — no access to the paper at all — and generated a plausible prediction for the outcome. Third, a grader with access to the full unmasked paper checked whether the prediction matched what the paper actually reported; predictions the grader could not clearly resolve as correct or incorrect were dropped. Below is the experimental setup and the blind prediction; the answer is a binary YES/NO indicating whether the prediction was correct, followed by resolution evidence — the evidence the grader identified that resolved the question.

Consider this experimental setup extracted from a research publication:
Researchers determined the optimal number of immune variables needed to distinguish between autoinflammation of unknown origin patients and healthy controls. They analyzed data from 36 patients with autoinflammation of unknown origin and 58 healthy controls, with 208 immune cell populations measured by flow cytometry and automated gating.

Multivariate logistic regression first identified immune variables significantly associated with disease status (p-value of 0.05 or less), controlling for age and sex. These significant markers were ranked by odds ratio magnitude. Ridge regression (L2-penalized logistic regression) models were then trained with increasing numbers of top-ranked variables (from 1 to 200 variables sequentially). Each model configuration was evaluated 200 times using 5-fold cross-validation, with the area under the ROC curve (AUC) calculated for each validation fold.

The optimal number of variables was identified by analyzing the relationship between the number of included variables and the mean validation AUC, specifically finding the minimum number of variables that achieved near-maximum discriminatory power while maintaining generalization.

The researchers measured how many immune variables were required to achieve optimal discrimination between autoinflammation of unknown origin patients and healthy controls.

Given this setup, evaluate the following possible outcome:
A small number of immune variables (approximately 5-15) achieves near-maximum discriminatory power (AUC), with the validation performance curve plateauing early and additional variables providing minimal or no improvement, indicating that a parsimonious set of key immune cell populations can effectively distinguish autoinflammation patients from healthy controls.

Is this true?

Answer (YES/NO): NO